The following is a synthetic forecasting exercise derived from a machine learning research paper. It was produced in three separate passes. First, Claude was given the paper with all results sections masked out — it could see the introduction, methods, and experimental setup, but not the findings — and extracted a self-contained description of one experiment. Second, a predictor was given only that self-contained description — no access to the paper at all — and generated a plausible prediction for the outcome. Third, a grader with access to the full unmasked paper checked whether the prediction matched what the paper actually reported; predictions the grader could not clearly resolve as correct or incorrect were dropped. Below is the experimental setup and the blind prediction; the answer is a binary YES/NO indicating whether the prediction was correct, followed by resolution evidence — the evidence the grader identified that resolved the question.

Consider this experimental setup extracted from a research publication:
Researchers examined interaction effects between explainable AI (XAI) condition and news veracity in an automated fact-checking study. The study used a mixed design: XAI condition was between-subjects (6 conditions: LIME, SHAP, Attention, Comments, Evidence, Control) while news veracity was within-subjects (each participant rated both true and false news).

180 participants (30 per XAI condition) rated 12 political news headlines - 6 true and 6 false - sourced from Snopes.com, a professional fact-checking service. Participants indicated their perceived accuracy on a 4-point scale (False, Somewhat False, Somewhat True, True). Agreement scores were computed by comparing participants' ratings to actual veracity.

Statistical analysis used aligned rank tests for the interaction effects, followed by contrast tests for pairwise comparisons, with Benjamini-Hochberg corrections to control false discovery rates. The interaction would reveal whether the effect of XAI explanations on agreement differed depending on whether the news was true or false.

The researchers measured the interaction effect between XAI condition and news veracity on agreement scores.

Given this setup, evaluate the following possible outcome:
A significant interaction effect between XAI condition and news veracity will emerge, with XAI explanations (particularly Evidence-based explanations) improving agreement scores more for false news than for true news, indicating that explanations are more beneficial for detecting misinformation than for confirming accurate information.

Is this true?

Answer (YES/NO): NO